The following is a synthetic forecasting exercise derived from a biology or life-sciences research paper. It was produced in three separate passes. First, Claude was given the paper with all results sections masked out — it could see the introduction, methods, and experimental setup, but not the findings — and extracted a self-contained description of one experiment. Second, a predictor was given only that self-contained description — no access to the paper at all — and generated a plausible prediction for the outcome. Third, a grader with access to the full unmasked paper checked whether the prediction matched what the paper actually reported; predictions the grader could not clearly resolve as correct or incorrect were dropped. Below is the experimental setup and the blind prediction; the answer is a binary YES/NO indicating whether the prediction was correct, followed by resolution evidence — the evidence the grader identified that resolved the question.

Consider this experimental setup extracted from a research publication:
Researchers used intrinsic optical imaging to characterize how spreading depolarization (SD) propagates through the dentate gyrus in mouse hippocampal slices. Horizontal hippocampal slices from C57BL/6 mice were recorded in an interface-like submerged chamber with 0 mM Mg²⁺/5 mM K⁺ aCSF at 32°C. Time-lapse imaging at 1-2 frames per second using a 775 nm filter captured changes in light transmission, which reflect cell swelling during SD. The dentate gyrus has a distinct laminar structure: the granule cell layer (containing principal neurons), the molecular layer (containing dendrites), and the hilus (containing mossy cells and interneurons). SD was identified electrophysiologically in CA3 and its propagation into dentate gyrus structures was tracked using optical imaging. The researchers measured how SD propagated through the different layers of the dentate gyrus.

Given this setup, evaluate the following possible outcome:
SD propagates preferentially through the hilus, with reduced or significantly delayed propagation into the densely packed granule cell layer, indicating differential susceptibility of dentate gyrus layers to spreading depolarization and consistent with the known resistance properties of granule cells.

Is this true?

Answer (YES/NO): NO